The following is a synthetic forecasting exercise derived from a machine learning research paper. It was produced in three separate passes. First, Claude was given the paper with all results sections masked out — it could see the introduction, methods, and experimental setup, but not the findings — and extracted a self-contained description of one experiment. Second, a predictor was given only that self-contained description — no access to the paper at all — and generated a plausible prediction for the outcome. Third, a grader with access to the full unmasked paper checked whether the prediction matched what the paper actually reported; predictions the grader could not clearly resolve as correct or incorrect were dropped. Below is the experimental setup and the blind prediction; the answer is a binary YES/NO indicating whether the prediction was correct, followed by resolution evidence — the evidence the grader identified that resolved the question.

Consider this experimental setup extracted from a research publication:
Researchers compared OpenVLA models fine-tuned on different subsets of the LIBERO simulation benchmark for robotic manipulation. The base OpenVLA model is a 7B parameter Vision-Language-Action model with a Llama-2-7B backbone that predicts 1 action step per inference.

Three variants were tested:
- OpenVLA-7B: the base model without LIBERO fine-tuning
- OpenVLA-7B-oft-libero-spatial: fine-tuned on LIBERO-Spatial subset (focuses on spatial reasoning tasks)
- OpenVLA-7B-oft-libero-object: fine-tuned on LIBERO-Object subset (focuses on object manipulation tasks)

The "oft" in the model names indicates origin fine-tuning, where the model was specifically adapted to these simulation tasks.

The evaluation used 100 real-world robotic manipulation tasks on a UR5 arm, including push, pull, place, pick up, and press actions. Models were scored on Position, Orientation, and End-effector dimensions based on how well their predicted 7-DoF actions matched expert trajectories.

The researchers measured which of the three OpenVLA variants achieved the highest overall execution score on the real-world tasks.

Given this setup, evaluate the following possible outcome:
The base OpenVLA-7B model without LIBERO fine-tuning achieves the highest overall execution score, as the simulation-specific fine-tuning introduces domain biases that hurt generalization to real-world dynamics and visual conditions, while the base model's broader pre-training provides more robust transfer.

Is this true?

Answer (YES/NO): YES